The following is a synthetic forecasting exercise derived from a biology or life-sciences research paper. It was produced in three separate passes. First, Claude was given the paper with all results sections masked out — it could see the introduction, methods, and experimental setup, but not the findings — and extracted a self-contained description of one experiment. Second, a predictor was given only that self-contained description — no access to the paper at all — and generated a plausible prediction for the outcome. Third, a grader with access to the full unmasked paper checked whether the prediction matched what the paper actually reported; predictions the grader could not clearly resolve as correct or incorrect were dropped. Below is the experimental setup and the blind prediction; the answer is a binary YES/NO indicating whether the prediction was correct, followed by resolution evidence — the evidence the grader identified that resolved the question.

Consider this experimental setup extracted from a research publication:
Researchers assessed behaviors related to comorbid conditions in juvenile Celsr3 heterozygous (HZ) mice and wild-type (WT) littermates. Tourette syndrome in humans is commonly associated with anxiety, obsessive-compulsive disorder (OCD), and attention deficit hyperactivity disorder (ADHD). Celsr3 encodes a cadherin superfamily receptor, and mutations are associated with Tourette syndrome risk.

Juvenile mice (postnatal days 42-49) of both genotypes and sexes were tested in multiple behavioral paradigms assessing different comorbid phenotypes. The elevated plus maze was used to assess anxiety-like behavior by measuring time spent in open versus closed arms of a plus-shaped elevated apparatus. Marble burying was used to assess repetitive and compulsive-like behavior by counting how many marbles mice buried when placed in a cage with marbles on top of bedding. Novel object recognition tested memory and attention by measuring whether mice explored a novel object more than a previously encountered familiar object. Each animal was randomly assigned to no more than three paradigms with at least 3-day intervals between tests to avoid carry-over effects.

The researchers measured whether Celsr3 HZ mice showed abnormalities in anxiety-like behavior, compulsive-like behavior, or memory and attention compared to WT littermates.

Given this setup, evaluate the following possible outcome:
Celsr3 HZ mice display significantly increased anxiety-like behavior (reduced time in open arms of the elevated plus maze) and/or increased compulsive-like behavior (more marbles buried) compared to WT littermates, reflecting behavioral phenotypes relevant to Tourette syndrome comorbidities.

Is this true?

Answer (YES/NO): NO